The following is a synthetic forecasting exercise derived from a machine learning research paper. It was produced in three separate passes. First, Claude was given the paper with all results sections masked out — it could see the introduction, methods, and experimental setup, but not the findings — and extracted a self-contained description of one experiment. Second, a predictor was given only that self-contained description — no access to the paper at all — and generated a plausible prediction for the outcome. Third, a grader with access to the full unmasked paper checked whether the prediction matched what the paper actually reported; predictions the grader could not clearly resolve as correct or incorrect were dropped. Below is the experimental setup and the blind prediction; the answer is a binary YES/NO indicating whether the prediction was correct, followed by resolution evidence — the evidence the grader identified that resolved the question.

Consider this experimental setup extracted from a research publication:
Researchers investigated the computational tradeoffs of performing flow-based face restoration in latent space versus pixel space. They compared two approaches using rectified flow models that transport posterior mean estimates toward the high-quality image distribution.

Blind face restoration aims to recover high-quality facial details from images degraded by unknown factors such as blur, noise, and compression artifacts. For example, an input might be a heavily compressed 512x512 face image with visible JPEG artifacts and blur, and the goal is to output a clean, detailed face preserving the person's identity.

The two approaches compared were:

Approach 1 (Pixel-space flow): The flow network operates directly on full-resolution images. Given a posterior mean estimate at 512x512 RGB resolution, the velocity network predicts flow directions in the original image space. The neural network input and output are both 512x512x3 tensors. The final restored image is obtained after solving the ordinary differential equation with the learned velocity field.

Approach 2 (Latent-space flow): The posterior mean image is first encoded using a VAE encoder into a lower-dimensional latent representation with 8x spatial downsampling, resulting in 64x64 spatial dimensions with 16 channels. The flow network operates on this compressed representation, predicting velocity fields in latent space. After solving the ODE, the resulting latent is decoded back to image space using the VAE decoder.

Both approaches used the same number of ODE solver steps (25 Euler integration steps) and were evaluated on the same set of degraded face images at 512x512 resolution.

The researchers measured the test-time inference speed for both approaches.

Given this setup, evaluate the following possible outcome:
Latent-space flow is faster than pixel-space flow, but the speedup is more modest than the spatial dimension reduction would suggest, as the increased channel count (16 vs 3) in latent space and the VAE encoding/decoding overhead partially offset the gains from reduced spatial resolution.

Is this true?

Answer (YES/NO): NO